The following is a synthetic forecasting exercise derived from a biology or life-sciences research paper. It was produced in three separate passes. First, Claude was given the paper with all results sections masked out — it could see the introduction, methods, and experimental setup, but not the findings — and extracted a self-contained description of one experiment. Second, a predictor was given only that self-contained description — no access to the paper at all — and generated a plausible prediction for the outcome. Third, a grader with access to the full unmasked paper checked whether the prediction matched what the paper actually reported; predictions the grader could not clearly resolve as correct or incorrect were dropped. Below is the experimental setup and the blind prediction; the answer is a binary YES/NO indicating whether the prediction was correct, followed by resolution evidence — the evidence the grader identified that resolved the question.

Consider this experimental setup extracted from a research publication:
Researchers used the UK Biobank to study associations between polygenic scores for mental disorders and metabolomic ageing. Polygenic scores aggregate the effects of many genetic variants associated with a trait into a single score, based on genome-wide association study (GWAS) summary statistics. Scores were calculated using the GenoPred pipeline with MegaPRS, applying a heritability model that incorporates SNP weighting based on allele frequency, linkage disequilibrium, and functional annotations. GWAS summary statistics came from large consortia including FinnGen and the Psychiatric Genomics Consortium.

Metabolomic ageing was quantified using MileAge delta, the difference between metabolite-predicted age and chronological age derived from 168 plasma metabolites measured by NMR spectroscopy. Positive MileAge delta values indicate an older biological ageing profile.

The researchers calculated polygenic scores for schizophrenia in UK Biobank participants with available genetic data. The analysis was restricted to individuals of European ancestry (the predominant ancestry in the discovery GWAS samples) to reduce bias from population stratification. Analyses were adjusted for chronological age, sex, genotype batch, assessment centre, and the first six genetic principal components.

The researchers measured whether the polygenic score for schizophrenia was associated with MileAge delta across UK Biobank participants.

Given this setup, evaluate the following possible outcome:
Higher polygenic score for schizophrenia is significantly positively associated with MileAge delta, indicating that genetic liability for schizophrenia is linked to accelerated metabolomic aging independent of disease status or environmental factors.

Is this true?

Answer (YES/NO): NO